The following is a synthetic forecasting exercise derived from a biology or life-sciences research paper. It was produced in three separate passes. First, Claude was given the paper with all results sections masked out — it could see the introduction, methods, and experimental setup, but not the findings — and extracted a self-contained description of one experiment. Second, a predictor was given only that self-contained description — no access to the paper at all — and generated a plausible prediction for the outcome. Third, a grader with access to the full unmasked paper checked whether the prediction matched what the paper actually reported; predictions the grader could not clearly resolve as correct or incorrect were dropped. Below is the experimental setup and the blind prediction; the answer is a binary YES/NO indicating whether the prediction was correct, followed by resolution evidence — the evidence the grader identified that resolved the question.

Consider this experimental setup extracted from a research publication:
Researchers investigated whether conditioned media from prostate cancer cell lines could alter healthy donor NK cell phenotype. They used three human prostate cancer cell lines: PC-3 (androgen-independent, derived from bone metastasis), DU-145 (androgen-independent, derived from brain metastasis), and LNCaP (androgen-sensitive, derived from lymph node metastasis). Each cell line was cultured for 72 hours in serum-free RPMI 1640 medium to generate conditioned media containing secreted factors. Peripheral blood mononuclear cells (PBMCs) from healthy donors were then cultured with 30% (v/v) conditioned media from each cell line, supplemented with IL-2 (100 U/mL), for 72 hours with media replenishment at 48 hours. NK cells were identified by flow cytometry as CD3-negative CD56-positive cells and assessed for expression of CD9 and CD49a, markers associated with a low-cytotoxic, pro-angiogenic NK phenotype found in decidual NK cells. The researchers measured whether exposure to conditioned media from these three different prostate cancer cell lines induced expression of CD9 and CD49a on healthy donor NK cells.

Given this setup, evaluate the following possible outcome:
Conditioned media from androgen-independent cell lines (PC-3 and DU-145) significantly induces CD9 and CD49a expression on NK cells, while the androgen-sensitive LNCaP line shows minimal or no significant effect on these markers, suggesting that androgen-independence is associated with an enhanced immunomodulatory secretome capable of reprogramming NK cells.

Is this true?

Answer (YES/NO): NO